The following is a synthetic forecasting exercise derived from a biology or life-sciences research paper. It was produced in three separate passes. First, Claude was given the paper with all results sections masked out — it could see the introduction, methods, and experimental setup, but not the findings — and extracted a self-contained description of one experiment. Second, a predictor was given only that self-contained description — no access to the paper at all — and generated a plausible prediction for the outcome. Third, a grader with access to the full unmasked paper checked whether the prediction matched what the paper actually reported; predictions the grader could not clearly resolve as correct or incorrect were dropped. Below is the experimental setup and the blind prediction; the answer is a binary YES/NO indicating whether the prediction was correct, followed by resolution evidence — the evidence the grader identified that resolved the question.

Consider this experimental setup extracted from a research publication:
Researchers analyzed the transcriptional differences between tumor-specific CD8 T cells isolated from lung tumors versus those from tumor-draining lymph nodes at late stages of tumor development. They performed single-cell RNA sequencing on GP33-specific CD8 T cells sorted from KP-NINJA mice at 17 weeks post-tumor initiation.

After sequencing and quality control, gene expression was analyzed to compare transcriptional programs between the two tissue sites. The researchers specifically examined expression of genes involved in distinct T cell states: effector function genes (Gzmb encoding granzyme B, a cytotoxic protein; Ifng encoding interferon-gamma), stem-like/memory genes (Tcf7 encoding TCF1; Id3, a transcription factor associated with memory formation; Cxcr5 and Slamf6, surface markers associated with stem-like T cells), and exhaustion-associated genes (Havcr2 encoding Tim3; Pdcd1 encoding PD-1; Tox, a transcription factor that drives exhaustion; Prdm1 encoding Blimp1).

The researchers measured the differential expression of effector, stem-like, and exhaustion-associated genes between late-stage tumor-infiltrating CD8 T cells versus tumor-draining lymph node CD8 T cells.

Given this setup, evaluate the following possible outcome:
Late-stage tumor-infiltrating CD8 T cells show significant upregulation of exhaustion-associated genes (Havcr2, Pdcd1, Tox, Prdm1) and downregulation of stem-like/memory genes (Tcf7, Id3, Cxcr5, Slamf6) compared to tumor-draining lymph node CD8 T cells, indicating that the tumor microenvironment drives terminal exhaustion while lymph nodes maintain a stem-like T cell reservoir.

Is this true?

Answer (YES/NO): YES